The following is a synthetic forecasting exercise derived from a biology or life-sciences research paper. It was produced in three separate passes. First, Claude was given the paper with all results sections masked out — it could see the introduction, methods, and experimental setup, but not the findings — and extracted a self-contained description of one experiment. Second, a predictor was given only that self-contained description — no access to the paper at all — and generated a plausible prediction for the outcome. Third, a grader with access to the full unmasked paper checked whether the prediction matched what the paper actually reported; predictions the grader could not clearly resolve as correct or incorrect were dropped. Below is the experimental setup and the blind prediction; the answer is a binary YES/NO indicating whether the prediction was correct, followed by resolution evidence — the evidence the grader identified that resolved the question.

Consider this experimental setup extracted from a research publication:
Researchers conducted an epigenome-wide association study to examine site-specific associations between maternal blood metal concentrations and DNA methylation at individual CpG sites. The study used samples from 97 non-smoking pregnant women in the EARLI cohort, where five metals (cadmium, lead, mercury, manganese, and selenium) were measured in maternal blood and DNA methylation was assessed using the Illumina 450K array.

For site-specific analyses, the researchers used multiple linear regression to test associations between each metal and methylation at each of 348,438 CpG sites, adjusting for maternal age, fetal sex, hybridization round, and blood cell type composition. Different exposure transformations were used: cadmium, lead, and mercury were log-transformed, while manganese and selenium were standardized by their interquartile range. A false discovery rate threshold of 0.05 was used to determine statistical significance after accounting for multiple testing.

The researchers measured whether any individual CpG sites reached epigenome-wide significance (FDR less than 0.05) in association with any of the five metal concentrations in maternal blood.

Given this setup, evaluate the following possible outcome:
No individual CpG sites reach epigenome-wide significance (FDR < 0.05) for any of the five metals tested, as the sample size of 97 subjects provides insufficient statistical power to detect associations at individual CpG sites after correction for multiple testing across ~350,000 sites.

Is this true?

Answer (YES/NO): NO